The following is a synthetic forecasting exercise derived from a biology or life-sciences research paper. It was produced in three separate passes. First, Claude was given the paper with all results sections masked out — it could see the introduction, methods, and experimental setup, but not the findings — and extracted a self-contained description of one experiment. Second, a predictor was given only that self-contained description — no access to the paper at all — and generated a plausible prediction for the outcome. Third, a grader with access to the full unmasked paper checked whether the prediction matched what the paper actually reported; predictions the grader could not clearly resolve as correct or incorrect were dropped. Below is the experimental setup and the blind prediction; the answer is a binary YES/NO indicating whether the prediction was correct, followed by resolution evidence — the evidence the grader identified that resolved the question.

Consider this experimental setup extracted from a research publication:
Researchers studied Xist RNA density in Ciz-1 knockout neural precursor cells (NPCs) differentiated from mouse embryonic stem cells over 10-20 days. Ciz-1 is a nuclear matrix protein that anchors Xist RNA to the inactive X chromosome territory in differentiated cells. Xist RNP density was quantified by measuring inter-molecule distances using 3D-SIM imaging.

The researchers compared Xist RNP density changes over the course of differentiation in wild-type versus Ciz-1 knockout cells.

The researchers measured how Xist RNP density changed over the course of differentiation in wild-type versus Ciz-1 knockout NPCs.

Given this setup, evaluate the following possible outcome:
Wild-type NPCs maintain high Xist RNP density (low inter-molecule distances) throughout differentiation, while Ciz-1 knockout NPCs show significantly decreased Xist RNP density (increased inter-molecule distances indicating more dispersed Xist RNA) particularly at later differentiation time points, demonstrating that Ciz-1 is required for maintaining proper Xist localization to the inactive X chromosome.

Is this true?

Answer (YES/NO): YES